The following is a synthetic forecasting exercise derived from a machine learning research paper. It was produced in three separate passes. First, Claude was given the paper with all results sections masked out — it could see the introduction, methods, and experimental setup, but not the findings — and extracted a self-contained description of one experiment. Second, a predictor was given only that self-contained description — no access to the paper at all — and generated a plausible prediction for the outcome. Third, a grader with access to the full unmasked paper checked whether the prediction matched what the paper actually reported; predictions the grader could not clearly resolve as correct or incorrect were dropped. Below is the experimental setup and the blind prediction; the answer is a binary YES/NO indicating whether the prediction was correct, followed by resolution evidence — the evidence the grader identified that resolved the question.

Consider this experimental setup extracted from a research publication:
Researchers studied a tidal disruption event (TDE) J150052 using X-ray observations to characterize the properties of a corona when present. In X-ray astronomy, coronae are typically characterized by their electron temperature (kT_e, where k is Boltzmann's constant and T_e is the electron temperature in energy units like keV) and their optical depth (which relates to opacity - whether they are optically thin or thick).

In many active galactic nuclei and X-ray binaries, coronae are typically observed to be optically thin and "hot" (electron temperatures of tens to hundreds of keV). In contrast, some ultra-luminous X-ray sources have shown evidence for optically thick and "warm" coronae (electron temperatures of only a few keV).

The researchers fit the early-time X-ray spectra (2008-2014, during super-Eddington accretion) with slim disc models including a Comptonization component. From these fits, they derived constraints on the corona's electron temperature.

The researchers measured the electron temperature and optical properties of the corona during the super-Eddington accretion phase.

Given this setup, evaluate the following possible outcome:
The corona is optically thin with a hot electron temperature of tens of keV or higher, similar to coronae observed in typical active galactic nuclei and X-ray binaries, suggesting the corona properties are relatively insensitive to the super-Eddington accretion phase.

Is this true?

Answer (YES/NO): NO